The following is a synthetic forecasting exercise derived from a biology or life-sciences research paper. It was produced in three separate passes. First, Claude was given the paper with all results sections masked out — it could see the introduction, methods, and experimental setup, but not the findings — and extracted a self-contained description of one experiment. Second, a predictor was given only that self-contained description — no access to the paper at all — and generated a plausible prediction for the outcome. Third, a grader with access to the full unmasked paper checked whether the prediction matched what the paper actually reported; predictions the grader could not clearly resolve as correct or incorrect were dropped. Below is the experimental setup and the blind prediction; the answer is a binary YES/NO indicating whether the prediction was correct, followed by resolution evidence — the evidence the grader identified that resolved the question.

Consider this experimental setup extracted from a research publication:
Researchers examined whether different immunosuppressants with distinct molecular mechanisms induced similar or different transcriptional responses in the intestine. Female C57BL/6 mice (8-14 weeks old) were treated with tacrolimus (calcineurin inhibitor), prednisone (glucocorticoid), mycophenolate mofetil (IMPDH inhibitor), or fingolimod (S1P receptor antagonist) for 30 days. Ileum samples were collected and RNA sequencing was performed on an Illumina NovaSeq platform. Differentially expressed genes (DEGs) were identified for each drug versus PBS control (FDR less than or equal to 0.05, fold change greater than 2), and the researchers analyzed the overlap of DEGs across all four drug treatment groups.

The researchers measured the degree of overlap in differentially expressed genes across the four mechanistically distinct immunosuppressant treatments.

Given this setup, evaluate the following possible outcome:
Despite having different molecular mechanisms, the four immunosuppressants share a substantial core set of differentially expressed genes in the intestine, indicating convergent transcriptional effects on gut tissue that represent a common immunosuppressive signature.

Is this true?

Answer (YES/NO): NO